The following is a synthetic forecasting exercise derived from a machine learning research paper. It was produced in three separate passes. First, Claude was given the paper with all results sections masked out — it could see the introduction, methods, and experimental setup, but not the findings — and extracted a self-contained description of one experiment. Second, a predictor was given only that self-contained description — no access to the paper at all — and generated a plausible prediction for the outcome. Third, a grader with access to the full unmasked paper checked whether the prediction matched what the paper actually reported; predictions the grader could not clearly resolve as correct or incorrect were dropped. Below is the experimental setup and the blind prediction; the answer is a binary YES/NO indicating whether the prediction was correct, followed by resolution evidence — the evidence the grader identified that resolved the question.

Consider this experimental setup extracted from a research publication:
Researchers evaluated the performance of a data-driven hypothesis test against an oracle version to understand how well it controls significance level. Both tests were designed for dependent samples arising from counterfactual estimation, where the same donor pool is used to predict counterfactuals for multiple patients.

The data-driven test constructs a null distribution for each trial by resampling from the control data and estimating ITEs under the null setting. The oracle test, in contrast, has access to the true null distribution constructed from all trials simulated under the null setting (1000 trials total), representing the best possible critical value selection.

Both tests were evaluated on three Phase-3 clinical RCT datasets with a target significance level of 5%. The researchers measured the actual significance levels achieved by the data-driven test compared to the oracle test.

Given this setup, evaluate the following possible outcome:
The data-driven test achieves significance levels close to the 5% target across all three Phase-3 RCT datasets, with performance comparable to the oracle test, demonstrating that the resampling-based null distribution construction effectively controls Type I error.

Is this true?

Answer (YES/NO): YES